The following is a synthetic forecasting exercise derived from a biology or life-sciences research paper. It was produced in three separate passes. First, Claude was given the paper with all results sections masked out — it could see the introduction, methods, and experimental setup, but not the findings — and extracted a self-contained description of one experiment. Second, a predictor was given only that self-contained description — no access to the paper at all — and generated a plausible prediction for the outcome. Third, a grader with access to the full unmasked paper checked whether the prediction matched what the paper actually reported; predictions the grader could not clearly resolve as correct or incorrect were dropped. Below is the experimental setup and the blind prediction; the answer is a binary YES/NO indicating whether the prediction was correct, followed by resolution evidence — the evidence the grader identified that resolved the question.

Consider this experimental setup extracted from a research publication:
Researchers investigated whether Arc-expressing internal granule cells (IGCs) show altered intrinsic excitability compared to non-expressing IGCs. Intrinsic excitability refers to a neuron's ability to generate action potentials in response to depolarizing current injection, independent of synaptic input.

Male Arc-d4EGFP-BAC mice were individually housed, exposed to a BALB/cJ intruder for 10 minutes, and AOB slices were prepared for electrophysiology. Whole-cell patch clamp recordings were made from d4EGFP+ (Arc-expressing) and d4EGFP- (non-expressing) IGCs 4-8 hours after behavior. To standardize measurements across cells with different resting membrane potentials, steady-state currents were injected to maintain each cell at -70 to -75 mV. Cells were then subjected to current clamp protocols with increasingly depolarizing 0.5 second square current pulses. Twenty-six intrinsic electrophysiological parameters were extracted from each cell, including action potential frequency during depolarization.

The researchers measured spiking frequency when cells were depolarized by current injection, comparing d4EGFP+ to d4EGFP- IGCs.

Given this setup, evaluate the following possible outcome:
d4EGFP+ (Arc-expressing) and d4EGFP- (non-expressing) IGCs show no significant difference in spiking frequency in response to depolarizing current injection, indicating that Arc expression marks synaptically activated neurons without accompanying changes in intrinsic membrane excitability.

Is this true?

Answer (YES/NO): NO